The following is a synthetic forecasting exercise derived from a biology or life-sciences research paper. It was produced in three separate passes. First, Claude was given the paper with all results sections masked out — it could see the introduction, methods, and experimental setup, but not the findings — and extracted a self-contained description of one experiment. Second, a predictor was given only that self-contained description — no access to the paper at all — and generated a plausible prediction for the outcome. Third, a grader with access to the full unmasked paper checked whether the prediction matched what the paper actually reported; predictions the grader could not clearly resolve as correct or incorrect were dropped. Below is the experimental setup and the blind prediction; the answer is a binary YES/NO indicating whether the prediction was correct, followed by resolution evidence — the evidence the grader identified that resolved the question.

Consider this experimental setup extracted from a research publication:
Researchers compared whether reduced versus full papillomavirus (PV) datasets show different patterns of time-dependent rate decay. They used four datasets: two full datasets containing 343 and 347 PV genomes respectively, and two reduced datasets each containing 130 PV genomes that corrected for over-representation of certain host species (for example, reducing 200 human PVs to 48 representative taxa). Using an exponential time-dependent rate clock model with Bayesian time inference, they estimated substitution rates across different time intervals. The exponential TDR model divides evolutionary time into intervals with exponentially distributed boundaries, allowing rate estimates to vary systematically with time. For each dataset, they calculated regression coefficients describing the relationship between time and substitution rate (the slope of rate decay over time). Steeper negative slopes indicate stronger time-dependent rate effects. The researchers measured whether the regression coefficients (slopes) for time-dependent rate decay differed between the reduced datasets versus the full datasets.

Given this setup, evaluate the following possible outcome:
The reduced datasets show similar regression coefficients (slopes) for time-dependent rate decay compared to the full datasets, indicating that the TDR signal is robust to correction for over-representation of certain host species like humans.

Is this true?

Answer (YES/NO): NO